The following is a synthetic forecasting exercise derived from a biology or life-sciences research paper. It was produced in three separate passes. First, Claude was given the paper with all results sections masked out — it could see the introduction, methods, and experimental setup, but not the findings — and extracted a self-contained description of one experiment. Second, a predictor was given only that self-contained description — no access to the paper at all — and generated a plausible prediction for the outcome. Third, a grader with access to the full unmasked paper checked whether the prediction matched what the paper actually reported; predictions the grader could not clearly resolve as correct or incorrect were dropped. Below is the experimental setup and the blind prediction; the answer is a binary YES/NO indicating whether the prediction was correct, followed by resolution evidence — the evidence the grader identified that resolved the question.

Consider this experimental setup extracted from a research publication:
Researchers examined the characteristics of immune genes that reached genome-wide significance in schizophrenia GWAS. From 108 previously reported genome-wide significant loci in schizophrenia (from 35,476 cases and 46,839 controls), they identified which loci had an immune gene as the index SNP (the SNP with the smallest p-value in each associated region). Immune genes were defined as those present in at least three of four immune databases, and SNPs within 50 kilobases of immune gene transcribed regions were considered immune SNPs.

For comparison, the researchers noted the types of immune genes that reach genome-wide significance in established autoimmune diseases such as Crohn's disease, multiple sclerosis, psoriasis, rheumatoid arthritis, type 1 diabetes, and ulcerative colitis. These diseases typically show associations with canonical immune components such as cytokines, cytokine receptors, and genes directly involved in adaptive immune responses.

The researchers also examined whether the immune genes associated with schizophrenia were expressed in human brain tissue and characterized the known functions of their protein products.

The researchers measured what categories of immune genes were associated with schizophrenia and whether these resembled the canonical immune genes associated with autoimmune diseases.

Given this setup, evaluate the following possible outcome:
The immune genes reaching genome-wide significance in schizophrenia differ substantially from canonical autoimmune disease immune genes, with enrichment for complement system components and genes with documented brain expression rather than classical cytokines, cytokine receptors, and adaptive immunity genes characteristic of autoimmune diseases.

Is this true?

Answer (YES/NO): NO